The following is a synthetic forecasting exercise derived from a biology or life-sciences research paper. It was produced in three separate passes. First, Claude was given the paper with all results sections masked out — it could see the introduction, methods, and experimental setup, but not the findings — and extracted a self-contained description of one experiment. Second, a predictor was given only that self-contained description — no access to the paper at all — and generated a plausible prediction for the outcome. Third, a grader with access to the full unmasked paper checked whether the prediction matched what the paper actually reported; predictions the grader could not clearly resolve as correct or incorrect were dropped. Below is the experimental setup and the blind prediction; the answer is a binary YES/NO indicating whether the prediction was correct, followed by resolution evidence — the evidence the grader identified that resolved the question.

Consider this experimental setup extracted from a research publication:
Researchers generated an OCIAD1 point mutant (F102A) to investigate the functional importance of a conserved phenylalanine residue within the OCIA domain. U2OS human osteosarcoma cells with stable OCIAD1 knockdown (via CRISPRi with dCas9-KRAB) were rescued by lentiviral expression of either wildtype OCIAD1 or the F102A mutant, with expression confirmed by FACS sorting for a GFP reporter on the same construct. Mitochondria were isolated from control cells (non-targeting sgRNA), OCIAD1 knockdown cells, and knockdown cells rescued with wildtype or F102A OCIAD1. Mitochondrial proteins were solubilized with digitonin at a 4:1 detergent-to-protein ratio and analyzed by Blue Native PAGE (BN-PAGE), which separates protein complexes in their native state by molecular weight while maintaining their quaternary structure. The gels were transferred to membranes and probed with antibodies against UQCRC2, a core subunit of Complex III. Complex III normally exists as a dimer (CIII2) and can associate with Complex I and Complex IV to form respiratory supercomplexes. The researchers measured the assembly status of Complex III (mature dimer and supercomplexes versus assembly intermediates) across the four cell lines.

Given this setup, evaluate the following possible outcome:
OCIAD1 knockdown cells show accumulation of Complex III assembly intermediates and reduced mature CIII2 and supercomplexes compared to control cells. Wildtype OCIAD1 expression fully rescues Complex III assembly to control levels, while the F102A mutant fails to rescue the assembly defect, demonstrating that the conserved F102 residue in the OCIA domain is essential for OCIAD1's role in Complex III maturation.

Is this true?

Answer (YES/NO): NO